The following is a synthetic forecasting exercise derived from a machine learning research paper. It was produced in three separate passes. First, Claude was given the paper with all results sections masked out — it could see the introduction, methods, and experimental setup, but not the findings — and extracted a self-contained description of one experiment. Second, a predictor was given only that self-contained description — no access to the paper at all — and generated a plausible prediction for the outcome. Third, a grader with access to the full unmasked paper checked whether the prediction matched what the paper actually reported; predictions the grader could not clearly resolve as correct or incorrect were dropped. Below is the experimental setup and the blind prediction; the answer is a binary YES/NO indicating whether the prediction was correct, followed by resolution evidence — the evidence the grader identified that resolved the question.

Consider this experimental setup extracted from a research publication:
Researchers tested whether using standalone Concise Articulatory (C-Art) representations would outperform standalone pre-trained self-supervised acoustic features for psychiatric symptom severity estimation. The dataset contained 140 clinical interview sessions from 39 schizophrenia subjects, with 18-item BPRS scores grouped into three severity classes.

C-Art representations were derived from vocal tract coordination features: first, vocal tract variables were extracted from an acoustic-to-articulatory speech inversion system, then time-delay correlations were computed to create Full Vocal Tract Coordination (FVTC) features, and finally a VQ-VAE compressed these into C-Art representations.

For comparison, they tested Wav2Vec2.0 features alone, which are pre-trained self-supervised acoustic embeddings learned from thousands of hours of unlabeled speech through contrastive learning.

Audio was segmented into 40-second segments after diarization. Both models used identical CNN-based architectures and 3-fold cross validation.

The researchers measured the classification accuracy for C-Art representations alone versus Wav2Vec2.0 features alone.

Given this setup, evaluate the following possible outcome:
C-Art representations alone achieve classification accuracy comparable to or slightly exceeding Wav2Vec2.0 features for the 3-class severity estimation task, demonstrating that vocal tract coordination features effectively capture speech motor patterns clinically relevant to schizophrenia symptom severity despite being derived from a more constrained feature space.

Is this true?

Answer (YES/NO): YES